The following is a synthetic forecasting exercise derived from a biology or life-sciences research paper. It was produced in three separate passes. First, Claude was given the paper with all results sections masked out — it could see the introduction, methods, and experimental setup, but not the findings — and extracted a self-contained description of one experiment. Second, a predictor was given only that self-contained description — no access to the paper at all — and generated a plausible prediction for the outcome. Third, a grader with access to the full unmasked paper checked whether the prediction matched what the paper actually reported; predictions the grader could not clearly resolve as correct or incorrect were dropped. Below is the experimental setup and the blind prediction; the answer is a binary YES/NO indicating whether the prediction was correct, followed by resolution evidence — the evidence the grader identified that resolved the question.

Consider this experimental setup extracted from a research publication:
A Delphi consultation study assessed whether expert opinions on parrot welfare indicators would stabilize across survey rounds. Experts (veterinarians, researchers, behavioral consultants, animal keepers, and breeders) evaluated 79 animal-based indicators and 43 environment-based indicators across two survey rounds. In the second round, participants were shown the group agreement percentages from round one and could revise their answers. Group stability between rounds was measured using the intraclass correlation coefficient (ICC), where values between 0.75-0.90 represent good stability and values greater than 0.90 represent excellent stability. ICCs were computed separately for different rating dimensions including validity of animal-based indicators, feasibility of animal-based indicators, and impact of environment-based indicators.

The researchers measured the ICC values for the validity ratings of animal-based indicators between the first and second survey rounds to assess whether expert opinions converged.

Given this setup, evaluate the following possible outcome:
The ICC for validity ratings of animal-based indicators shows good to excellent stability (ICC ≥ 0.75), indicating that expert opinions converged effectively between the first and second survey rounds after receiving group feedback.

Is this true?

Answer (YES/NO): YES